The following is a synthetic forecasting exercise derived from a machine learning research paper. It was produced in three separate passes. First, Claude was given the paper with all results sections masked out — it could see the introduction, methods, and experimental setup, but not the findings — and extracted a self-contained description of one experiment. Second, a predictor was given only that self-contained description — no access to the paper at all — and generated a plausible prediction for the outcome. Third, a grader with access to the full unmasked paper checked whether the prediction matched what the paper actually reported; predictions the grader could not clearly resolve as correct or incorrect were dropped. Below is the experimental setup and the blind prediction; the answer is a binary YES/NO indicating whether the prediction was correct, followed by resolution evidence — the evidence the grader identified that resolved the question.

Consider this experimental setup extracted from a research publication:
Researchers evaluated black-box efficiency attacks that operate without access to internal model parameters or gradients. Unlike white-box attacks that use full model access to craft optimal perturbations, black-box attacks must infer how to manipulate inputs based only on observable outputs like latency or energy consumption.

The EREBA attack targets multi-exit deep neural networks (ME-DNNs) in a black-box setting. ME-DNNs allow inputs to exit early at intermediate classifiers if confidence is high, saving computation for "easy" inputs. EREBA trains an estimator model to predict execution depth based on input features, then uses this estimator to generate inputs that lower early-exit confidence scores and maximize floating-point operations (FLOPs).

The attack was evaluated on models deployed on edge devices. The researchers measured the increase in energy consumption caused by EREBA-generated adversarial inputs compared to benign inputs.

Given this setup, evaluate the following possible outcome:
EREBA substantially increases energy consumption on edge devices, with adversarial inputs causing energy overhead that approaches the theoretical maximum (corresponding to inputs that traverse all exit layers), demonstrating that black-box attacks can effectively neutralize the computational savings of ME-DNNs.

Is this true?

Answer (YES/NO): NO